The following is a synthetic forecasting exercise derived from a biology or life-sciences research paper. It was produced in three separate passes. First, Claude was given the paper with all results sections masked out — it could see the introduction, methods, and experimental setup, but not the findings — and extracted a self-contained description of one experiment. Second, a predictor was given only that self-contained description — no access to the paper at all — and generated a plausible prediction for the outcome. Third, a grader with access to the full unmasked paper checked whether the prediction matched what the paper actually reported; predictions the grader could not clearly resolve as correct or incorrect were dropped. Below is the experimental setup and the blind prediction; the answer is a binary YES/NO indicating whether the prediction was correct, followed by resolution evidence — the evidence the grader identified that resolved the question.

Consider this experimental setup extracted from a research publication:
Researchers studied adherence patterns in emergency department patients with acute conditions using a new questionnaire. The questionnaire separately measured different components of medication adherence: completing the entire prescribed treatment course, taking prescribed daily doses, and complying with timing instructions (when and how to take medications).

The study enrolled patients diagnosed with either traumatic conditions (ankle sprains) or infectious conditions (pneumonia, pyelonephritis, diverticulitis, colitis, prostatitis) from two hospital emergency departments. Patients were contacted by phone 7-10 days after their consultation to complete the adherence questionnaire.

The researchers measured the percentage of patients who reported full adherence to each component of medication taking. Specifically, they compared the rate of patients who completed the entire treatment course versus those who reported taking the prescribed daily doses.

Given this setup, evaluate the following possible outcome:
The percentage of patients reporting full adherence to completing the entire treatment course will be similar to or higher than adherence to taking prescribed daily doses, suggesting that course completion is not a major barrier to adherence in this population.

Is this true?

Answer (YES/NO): NO